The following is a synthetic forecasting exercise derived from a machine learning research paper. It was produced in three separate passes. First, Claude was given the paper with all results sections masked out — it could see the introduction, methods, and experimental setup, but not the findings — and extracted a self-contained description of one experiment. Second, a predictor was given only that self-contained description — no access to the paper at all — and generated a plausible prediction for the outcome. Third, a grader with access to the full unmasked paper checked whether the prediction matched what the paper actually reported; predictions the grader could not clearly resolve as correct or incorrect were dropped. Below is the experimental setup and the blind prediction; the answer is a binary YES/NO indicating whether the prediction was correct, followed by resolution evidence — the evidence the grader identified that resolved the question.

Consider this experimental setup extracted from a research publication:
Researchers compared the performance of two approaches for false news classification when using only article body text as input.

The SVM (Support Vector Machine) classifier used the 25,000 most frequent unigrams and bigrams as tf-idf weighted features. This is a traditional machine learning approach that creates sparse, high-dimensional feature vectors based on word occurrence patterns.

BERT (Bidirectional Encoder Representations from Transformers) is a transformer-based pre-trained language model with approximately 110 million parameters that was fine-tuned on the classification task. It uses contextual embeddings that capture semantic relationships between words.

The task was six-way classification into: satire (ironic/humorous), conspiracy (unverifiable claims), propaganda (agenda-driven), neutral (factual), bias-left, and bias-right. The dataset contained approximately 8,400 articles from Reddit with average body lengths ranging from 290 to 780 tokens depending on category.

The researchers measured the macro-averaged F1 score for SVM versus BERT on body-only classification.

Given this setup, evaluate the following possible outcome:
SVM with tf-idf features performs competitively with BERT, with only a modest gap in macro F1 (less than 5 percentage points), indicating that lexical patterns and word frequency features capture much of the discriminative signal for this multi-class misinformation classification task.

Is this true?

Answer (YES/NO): YES